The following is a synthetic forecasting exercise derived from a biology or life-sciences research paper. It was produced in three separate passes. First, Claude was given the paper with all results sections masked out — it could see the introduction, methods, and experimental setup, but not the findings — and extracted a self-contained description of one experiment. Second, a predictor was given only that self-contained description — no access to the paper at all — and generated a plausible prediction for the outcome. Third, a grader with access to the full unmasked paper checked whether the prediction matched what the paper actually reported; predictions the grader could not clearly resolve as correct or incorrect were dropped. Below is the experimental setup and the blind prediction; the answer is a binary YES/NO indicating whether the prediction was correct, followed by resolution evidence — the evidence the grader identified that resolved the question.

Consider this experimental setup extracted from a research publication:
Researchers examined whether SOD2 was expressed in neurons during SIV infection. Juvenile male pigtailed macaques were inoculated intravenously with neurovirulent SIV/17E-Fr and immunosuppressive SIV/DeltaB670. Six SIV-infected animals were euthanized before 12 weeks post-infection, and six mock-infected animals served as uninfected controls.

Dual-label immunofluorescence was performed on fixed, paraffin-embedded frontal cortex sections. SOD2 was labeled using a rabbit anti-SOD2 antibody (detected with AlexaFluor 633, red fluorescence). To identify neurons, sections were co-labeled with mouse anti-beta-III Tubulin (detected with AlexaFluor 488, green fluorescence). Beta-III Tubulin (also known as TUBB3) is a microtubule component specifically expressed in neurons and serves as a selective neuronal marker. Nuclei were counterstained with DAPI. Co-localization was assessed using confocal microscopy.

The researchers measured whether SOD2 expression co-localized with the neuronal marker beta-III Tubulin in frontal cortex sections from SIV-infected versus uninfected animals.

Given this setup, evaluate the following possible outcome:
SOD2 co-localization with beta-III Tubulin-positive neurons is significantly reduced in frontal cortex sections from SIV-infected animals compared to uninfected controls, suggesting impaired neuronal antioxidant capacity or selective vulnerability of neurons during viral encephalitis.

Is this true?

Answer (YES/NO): YES